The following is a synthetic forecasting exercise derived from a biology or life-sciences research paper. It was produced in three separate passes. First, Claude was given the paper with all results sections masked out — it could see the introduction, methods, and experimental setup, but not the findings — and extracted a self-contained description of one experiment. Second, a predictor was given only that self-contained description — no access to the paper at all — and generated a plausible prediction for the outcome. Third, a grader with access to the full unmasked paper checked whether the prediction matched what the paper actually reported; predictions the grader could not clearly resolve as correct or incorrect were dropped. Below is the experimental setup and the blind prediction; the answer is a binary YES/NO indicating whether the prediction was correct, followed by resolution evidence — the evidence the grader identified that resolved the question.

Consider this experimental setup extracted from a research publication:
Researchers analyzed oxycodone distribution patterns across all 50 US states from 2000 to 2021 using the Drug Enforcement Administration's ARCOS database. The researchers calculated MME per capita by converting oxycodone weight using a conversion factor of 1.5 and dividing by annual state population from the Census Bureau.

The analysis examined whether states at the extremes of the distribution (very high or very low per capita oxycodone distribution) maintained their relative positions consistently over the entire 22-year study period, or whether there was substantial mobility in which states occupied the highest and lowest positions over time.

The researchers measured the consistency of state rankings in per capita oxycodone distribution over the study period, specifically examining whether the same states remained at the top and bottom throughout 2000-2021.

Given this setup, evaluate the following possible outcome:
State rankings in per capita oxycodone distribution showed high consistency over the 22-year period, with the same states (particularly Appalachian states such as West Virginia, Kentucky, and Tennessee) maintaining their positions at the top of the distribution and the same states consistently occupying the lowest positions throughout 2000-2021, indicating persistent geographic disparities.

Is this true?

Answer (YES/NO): NO